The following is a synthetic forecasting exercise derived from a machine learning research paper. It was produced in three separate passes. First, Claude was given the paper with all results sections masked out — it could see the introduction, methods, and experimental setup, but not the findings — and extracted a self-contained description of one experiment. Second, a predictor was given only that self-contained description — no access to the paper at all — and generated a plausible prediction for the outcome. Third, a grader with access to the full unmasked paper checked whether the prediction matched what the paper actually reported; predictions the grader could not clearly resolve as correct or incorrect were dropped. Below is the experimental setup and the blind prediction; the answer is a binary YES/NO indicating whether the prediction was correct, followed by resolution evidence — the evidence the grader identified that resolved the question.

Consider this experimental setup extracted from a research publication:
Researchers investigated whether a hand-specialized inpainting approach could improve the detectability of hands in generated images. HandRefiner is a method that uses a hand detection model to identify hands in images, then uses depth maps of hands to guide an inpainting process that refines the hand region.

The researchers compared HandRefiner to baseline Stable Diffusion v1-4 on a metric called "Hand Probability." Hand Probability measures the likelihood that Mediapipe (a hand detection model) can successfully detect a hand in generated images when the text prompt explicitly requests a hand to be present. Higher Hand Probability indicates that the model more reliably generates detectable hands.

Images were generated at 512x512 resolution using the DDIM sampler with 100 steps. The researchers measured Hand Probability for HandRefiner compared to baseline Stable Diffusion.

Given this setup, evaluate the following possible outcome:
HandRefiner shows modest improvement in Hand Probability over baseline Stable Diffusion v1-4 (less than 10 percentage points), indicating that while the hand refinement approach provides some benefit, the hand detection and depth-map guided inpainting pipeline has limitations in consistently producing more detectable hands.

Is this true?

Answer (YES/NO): NO